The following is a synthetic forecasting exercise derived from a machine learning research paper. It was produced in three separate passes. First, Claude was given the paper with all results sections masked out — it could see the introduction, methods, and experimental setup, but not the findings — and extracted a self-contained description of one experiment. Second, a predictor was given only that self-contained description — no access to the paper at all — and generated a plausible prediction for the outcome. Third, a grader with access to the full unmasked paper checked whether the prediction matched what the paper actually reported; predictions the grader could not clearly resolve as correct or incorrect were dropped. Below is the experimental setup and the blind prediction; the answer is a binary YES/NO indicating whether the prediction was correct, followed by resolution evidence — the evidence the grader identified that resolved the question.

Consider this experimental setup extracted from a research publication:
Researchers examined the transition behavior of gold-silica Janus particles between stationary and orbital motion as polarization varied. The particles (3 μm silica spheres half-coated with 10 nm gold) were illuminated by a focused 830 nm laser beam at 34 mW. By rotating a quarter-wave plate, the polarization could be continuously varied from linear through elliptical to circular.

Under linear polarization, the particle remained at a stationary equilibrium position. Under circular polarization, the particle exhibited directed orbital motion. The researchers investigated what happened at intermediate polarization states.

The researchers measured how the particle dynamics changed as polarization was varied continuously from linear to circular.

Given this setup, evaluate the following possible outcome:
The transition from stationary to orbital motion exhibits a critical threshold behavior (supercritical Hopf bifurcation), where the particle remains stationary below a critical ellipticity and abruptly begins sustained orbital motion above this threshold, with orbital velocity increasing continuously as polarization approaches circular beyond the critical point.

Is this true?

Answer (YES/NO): NO